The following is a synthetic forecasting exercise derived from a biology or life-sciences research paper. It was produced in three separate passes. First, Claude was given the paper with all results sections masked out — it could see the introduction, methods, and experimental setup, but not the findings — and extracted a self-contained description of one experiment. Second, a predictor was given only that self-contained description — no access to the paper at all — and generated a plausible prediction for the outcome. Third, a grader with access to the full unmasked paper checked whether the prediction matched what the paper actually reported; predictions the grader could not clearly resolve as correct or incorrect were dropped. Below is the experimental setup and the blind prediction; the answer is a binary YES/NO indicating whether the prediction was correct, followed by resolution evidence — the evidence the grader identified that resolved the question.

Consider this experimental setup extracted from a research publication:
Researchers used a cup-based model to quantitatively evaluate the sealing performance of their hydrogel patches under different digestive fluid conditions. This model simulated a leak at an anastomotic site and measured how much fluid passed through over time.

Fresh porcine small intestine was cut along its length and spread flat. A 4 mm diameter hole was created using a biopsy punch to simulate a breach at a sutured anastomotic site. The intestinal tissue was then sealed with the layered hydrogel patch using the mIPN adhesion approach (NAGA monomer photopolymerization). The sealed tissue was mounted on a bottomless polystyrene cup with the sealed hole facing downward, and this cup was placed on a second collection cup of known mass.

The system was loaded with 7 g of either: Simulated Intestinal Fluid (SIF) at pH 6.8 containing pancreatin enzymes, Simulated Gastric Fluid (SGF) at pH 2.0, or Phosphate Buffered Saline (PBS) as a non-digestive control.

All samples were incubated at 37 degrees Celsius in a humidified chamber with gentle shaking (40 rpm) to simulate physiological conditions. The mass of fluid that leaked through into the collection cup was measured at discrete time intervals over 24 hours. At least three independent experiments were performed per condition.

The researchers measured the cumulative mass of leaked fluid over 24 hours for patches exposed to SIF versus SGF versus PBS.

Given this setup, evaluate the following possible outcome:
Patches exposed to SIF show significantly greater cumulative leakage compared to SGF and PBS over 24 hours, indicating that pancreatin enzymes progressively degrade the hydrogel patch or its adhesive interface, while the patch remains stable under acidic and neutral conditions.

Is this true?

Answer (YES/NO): NO